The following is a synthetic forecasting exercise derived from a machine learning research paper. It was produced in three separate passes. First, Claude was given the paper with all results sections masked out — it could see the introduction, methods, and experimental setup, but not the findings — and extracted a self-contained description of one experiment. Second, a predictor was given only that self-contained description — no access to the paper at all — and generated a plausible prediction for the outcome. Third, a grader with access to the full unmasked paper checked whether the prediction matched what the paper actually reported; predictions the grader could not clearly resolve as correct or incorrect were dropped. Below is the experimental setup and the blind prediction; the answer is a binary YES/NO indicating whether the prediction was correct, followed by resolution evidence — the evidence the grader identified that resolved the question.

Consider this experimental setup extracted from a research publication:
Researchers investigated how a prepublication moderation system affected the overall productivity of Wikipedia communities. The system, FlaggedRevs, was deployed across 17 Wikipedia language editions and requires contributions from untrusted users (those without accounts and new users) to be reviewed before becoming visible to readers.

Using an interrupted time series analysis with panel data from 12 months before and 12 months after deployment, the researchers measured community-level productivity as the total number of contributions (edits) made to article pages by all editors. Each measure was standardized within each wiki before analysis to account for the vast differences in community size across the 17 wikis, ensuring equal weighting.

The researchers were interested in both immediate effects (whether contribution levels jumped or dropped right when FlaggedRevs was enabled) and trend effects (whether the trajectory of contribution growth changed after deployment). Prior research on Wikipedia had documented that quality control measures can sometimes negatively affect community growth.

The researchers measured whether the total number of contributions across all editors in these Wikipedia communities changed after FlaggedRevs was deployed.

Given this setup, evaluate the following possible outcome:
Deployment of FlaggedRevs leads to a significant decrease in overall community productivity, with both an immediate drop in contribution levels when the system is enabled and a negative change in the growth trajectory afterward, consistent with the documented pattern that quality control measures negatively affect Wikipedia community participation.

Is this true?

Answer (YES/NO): NO